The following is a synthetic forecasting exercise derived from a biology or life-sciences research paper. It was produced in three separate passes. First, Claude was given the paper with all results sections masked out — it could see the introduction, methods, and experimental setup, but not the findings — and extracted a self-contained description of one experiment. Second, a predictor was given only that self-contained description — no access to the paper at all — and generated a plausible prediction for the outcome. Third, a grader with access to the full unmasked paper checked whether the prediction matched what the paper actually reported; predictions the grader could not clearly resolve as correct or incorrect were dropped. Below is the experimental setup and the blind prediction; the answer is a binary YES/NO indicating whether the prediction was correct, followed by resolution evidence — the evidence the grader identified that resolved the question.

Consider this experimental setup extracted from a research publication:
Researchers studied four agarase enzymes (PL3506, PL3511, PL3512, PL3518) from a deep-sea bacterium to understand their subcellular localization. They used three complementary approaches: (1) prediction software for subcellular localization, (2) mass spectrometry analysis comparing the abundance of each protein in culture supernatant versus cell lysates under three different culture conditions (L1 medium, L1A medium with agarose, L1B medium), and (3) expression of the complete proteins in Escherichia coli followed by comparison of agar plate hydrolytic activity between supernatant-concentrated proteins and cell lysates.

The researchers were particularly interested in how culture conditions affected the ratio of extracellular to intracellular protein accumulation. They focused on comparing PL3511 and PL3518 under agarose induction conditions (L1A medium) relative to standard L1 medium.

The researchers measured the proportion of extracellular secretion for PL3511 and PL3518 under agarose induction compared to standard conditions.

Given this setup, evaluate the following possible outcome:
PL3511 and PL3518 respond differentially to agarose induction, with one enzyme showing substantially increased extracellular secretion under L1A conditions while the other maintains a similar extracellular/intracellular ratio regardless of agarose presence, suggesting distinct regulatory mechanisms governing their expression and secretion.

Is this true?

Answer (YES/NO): NO